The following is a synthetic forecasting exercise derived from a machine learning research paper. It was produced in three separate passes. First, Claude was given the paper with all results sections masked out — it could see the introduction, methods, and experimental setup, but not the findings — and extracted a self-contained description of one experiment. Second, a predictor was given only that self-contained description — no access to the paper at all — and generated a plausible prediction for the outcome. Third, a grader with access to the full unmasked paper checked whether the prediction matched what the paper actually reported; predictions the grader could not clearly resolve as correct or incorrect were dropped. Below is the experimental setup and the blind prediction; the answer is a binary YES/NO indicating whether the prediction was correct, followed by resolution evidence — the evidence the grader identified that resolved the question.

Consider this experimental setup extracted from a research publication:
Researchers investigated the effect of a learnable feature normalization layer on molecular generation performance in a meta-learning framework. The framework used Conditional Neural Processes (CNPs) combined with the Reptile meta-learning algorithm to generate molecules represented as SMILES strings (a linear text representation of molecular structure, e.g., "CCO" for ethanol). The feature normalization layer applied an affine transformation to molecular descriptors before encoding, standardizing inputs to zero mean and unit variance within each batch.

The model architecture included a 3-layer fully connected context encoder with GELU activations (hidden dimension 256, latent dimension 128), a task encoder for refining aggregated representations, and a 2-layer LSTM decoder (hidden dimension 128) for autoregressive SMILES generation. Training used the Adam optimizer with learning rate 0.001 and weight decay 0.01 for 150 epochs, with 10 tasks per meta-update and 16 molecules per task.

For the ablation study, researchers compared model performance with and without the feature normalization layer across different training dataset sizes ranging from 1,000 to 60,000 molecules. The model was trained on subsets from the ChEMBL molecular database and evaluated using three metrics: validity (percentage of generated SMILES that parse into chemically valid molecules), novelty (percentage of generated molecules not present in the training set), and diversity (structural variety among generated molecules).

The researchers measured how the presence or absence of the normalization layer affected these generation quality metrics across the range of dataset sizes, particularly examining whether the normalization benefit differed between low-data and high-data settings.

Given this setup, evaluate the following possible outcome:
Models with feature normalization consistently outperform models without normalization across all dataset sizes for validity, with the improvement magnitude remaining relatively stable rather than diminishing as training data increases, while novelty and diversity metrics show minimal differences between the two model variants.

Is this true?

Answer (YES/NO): NO